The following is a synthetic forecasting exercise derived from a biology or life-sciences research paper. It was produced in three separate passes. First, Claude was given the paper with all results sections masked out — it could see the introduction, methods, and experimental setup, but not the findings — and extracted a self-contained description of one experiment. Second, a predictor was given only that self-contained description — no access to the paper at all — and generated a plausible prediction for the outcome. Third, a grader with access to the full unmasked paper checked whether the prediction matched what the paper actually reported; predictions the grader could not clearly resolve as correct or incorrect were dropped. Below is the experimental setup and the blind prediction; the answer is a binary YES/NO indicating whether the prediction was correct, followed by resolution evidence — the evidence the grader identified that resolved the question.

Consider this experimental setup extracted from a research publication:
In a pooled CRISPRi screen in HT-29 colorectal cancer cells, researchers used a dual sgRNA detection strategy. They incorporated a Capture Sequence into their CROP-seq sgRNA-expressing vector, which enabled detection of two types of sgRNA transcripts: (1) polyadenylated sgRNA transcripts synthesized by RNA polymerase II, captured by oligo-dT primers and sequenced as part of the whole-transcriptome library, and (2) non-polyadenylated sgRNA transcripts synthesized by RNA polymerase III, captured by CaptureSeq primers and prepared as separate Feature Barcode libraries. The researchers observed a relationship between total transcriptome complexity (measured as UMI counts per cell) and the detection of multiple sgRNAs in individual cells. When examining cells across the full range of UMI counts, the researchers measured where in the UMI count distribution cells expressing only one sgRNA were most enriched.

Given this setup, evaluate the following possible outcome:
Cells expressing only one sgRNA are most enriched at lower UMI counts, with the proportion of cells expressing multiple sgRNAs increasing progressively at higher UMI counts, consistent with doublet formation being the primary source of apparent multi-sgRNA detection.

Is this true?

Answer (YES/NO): NO